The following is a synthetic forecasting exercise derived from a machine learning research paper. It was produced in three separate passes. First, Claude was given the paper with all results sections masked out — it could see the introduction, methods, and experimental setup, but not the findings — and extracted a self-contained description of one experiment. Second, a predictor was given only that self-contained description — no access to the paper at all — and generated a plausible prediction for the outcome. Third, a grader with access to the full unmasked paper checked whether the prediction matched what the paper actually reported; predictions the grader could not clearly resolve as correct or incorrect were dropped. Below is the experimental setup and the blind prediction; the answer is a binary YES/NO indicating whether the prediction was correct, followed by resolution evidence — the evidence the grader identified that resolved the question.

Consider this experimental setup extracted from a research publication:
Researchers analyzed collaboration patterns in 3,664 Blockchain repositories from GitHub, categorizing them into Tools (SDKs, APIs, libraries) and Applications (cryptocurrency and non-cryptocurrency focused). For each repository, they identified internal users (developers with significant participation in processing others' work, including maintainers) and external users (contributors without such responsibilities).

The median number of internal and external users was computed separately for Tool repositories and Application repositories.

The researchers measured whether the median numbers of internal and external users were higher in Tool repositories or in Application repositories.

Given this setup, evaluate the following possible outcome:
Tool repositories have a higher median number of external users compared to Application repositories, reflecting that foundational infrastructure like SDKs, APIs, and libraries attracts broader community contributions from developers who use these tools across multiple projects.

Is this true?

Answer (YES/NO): YES